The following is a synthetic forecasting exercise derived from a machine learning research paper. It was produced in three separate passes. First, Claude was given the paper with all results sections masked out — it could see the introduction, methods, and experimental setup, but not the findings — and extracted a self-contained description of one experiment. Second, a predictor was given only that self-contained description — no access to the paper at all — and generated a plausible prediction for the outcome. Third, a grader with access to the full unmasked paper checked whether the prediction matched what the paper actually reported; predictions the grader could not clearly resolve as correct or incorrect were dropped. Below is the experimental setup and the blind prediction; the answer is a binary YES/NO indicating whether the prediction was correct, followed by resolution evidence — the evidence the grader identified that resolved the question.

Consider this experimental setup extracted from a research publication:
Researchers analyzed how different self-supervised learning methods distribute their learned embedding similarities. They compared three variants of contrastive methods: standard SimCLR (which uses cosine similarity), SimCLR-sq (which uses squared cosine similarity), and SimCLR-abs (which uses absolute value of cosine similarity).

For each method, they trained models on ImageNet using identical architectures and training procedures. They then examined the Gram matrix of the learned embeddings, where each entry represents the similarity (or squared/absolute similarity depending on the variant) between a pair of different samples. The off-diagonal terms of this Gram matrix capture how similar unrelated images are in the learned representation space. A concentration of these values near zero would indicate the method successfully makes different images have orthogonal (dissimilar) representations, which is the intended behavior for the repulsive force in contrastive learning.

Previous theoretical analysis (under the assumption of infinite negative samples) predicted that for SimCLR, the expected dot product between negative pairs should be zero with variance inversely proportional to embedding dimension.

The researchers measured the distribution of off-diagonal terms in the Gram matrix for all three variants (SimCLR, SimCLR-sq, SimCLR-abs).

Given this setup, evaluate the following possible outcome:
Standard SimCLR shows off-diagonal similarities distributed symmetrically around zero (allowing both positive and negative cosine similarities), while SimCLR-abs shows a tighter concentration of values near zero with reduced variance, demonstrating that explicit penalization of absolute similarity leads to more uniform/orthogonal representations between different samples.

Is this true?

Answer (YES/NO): NO